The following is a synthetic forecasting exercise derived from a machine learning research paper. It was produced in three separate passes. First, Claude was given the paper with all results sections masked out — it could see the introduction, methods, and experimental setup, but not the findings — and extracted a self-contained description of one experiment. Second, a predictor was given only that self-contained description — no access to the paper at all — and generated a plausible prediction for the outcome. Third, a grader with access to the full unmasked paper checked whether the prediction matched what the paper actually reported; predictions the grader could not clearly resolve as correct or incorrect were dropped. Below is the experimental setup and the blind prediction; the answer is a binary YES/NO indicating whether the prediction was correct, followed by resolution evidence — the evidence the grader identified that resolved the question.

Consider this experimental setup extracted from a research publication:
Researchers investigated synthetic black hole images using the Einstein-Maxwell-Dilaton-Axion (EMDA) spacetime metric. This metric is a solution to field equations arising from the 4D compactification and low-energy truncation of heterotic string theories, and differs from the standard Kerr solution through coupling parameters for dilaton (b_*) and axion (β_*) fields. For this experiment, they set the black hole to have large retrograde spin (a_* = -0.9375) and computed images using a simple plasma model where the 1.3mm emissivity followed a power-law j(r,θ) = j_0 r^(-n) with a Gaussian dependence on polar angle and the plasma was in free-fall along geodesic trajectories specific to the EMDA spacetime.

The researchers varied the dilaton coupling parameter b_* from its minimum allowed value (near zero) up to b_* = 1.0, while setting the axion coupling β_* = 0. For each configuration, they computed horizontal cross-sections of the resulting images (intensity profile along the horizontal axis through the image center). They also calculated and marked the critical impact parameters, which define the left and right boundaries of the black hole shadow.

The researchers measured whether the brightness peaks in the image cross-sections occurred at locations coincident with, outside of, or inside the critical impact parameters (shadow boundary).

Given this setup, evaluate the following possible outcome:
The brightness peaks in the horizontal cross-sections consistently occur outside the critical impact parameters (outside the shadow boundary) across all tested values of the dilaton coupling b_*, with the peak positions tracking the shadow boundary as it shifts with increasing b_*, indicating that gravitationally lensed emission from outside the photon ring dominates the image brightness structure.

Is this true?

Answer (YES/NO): NO